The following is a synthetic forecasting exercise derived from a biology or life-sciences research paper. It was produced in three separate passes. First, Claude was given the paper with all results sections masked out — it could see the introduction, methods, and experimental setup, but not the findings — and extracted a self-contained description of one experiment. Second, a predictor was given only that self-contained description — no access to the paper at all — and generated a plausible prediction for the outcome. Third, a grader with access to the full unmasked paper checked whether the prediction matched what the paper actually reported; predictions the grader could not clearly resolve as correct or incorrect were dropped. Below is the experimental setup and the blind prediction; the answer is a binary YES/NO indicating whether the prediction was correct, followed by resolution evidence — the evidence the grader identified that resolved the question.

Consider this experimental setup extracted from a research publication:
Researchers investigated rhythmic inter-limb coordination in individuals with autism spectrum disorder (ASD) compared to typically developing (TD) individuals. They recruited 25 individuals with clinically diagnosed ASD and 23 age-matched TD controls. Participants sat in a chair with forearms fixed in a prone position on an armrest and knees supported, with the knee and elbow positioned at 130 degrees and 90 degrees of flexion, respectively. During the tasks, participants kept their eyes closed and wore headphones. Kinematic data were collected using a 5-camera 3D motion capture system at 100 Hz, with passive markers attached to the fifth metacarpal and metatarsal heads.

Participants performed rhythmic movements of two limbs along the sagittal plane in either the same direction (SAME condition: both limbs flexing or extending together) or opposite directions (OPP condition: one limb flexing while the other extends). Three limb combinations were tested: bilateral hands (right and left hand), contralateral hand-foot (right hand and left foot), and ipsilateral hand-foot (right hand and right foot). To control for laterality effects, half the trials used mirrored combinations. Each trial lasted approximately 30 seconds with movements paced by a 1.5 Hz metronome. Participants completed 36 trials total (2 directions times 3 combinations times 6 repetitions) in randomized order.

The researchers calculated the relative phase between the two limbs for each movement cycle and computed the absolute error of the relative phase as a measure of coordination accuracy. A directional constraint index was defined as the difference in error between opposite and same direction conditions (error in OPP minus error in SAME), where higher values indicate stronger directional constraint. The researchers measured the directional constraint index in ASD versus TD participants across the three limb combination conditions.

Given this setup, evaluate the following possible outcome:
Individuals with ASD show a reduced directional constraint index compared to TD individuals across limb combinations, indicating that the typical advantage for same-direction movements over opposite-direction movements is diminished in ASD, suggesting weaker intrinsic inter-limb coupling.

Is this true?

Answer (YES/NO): NO